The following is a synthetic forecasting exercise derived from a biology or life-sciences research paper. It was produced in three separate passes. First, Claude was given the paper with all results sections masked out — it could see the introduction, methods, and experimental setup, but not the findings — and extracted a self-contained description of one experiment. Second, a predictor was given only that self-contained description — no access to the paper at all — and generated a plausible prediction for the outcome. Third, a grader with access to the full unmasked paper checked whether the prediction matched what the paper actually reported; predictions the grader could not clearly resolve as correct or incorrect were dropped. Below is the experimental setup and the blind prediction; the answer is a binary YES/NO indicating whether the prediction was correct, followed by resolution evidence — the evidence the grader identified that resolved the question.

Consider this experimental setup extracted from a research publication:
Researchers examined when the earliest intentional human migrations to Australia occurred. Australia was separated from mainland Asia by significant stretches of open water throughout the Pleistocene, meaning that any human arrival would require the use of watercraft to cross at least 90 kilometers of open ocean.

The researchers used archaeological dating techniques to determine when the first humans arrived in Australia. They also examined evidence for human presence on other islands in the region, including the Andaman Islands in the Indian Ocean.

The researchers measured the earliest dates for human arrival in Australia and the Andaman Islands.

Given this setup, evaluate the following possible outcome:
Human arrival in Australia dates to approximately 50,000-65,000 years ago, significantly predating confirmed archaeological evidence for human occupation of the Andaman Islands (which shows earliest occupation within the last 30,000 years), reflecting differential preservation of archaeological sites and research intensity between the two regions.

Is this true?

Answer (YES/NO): NO